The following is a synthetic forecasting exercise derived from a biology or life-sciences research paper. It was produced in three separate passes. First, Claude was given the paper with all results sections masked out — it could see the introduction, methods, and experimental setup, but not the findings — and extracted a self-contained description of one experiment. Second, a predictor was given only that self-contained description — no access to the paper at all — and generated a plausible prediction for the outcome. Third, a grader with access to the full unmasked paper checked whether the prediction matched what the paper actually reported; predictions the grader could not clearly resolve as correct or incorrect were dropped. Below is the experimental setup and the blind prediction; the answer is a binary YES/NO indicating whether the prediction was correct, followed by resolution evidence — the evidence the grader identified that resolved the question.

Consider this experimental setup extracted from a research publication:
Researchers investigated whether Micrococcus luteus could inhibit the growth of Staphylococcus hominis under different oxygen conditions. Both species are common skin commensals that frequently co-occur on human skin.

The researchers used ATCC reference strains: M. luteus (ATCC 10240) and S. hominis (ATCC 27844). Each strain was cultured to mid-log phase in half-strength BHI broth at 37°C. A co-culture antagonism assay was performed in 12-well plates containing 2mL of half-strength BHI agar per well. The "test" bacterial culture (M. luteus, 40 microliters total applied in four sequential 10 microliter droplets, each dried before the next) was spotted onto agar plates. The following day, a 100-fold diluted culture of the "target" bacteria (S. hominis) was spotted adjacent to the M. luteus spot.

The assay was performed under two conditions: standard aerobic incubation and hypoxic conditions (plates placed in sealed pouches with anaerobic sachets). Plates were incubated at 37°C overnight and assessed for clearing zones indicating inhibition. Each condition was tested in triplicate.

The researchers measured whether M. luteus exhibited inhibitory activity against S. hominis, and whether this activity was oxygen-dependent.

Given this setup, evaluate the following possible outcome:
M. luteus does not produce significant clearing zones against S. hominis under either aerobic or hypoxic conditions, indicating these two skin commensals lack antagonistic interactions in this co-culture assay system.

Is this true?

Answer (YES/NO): NO